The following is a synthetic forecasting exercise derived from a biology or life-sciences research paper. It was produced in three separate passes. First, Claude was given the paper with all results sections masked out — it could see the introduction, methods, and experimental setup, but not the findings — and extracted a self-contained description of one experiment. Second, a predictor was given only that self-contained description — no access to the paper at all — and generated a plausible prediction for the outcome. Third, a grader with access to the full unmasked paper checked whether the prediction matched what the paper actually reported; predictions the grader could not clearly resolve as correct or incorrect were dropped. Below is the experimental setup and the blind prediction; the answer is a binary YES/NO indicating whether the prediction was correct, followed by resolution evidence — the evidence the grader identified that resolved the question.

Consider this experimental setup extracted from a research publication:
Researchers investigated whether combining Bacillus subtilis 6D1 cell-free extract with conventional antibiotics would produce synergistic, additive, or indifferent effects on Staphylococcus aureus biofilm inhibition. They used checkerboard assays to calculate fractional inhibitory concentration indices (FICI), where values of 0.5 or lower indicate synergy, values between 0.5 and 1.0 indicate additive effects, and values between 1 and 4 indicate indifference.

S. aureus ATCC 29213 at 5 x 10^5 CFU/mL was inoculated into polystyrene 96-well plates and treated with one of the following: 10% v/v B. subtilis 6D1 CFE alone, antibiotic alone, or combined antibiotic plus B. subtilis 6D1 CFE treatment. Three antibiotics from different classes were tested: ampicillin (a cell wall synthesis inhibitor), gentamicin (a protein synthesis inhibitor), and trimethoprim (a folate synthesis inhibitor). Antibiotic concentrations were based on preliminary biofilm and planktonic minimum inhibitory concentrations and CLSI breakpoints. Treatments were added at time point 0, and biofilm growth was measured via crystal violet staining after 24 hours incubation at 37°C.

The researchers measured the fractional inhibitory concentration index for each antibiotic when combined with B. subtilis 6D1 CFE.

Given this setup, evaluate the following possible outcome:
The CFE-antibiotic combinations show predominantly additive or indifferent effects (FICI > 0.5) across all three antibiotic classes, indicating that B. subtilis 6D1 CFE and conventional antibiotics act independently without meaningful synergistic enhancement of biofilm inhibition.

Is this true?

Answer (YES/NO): NO